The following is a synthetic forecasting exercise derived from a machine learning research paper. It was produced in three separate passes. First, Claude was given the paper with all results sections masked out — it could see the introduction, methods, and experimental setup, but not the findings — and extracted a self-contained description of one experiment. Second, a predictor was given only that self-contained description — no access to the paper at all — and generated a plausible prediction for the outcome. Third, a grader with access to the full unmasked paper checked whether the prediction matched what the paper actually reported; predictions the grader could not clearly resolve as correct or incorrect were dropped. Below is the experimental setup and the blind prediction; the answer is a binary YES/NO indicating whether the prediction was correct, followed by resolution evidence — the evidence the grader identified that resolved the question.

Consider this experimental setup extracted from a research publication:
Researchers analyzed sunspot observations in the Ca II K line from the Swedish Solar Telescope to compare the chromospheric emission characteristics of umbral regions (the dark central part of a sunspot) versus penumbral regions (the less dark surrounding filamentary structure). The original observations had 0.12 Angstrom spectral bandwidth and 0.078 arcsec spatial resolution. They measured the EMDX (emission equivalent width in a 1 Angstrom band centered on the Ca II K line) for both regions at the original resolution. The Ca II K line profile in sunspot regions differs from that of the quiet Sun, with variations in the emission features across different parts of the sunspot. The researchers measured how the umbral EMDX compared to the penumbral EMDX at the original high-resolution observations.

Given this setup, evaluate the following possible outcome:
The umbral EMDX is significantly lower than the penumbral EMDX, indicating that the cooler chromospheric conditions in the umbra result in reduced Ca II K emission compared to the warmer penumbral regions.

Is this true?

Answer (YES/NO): NO